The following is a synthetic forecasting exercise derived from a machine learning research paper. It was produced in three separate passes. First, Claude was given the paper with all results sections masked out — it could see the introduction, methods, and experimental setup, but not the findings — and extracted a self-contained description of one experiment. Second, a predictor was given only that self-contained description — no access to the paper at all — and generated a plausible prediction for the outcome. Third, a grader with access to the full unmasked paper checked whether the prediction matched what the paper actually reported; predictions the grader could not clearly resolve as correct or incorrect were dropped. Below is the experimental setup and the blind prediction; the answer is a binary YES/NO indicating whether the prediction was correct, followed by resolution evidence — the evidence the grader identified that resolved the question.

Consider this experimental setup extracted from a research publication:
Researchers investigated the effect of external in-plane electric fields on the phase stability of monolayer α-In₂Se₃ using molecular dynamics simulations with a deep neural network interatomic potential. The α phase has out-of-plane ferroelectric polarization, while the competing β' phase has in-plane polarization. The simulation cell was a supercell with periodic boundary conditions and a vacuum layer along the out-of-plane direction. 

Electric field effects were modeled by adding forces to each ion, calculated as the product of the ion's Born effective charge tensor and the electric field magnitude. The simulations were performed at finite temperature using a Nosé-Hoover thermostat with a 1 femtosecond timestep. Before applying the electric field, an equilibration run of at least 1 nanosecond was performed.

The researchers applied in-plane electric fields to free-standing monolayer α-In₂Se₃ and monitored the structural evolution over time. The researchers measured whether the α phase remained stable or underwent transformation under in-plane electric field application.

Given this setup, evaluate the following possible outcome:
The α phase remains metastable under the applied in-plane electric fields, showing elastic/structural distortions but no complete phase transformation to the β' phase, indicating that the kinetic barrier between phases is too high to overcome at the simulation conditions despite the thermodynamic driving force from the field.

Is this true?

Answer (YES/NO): NO